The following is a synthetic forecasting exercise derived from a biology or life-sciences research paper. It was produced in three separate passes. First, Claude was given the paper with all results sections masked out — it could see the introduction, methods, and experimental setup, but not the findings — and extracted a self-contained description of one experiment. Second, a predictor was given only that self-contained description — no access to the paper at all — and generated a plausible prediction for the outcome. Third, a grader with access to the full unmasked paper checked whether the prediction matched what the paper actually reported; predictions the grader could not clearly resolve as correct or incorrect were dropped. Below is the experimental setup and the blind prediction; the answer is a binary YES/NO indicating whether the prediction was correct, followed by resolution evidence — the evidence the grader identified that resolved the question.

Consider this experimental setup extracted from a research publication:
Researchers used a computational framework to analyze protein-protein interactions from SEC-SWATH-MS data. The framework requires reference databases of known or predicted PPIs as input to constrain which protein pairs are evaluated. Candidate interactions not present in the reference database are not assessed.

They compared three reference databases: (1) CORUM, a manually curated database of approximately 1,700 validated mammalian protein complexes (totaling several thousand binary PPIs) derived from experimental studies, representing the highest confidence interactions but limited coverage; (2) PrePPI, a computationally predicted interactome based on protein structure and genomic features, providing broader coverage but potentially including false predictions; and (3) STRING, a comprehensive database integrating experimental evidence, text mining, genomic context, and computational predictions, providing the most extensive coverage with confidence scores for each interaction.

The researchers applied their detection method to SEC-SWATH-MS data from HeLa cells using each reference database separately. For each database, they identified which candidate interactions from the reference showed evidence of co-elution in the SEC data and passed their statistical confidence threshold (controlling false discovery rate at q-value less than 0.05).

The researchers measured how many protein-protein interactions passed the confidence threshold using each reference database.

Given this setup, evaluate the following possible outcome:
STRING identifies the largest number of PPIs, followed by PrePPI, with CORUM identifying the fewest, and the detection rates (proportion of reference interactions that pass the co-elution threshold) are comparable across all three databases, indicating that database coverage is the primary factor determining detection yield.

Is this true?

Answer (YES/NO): NO